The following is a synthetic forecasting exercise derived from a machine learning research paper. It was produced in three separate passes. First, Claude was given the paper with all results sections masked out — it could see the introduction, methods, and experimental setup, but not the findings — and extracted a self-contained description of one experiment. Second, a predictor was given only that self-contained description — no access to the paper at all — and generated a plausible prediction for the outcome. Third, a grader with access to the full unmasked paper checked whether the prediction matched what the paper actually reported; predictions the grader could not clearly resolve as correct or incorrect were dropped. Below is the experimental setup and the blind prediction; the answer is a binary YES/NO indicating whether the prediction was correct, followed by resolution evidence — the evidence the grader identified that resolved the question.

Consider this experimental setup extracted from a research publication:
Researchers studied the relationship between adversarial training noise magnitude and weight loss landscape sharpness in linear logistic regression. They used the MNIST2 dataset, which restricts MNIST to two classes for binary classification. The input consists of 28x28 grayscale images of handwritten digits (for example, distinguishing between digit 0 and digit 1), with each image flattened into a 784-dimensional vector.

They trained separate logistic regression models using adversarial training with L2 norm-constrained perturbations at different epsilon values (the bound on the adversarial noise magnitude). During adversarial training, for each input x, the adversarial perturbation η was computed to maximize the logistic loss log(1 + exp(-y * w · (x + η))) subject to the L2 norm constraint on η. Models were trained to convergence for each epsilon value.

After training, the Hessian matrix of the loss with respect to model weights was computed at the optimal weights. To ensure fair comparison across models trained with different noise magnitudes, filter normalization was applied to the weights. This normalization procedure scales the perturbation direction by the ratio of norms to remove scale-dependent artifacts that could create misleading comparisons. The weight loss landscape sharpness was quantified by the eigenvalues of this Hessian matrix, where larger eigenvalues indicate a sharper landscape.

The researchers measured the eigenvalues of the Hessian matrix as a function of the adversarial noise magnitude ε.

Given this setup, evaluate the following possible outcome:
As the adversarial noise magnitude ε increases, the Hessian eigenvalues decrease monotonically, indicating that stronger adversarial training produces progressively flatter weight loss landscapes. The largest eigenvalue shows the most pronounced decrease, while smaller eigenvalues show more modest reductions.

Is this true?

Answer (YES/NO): NO